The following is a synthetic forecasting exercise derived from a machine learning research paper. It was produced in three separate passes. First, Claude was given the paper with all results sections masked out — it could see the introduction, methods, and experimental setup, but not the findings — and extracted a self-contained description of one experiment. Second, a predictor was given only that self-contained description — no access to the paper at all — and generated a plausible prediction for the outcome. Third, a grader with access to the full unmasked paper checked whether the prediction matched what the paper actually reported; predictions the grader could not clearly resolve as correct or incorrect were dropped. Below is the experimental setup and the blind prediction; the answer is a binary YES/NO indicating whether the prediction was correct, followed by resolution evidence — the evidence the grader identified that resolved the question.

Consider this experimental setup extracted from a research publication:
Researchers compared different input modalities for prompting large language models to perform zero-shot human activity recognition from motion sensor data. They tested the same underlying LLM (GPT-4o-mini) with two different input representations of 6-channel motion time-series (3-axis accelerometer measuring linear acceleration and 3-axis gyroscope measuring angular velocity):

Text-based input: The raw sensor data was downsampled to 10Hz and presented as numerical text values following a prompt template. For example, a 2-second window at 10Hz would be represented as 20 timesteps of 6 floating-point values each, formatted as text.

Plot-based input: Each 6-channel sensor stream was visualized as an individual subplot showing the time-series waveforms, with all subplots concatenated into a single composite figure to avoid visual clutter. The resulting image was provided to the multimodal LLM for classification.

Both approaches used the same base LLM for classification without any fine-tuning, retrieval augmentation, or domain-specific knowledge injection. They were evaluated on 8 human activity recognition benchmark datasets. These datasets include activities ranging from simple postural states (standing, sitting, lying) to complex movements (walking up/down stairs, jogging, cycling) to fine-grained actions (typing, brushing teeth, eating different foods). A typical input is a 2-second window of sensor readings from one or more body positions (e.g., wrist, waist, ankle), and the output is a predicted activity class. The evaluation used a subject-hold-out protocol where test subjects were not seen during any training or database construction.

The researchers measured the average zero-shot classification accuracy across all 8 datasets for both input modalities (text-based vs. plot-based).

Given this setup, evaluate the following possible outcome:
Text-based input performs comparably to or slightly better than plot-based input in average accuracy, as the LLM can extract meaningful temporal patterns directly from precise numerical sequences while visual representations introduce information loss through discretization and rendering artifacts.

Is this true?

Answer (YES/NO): YES